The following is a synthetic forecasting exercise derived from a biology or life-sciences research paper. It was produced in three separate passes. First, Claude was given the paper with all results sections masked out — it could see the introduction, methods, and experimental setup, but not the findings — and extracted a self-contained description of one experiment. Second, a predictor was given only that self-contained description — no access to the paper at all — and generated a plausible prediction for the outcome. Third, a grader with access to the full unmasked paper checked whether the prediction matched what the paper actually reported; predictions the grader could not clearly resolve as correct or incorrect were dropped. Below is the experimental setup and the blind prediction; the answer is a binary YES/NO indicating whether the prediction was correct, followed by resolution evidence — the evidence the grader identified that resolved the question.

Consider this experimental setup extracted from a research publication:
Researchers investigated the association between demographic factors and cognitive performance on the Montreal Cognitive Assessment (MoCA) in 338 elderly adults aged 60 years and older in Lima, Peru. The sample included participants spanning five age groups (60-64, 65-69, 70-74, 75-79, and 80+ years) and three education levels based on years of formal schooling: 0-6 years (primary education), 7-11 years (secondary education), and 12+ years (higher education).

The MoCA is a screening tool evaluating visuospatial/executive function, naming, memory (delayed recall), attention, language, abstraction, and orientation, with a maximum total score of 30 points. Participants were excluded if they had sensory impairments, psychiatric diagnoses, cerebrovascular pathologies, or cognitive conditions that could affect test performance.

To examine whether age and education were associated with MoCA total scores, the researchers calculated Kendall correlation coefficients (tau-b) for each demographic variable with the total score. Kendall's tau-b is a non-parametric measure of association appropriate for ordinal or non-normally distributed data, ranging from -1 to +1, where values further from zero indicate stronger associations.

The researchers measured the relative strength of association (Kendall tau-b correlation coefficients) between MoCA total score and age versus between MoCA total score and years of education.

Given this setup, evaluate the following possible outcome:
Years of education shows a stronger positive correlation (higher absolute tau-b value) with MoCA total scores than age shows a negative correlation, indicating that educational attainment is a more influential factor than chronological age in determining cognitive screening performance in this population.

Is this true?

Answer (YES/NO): YES